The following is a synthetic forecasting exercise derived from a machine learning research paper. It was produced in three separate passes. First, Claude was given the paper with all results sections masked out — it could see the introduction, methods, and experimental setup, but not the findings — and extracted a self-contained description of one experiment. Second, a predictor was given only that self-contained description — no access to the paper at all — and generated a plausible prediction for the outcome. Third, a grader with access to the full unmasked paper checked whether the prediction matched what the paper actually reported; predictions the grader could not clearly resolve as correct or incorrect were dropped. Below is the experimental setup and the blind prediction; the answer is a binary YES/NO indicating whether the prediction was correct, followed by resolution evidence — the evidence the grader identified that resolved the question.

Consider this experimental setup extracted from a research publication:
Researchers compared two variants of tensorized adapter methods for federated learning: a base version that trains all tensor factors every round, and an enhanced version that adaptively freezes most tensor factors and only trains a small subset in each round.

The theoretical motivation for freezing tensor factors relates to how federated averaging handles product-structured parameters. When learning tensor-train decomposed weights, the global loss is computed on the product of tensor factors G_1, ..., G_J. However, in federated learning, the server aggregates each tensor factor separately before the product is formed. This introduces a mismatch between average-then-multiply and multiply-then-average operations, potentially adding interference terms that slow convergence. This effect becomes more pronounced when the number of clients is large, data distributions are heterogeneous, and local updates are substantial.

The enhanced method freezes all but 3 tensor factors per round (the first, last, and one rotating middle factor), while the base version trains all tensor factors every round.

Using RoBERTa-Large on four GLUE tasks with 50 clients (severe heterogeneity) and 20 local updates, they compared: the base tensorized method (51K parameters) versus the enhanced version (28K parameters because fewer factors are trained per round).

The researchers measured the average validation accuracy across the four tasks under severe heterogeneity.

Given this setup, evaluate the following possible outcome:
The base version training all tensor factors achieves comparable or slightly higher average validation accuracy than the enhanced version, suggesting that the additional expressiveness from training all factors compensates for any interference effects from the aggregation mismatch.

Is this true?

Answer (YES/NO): NO